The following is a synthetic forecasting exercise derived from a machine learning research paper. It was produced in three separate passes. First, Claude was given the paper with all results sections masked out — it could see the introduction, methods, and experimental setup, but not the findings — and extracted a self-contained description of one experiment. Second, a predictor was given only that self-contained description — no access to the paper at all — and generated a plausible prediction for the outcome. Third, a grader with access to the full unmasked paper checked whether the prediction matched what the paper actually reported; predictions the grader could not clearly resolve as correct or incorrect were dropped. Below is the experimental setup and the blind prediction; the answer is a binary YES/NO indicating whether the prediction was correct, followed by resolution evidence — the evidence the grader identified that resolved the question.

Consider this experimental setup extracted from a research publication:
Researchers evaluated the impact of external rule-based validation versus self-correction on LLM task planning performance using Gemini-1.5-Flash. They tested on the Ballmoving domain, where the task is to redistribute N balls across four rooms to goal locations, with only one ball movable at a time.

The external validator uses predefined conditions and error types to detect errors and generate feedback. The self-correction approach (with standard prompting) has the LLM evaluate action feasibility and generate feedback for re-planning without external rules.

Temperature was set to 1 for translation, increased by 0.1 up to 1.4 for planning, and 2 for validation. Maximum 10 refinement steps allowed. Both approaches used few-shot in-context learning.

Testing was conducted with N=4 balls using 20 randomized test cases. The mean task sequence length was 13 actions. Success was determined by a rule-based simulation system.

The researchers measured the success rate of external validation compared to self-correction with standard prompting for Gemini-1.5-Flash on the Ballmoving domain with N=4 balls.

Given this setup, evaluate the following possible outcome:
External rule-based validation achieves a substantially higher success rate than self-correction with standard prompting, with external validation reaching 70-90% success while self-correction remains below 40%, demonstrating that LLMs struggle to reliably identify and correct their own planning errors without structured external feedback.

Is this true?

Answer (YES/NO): NO